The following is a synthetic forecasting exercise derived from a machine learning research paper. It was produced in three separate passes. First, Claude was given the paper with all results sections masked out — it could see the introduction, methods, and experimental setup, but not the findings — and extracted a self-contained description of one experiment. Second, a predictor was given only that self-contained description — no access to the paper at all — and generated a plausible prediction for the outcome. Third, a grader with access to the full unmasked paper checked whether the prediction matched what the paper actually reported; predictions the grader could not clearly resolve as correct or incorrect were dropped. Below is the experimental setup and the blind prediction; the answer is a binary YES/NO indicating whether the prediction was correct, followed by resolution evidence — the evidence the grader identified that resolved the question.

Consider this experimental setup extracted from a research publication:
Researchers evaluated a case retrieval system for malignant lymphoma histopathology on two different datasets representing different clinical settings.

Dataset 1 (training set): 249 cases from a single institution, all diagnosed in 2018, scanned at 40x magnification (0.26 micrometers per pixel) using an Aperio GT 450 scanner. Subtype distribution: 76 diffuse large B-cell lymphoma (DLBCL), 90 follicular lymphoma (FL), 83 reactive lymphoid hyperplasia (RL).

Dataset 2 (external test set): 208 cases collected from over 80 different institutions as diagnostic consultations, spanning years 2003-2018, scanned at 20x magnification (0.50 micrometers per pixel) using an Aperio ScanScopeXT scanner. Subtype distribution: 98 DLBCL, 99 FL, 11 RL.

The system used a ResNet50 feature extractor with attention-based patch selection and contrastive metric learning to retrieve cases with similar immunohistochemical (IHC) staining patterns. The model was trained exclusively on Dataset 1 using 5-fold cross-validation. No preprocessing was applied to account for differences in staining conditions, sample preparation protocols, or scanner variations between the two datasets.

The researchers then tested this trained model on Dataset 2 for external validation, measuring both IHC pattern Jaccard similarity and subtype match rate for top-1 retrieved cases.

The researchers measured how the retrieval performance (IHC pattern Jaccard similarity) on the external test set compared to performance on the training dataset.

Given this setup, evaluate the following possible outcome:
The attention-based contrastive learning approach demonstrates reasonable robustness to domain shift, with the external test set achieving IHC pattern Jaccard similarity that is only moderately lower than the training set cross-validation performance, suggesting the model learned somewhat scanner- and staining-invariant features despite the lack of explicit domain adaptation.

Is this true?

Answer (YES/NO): NO